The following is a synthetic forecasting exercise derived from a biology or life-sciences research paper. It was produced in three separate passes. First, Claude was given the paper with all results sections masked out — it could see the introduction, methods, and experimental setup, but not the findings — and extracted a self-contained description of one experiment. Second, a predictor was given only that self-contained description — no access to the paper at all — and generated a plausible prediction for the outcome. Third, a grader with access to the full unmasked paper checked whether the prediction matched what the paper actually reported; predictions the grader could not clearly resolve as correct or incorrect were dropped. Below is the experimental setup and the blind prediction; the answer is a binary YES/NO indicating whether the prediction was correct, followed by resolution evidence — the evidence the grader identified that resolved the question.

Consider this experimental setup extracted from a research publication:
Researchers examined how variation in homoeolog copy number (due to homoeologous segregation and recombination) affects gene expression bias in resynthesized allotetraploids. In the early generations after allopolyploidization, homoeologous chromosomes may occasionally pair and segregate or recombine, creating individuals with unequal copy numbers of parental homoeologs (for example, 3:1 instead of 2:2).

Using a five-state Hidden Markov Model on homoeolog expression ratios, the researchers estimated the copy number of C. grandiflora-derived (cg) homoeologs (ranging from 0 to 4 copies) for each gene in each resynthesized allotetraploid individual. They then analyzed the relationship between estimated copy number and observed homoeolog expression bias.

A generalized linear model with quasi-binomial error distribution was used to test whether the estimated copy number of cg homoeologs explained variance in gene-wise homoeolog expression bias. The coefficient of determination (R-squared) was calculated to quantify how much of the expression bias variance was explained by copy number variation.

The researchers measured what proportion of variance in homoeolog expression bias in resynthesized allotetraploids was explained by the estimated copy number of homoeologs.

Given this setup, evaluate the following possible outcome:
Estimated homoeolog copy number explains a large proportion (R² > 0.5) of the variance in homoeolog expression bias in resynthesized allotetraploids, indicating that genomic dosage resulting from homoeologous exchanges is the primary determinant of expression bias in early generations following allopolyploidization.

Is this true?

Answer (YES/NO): NO